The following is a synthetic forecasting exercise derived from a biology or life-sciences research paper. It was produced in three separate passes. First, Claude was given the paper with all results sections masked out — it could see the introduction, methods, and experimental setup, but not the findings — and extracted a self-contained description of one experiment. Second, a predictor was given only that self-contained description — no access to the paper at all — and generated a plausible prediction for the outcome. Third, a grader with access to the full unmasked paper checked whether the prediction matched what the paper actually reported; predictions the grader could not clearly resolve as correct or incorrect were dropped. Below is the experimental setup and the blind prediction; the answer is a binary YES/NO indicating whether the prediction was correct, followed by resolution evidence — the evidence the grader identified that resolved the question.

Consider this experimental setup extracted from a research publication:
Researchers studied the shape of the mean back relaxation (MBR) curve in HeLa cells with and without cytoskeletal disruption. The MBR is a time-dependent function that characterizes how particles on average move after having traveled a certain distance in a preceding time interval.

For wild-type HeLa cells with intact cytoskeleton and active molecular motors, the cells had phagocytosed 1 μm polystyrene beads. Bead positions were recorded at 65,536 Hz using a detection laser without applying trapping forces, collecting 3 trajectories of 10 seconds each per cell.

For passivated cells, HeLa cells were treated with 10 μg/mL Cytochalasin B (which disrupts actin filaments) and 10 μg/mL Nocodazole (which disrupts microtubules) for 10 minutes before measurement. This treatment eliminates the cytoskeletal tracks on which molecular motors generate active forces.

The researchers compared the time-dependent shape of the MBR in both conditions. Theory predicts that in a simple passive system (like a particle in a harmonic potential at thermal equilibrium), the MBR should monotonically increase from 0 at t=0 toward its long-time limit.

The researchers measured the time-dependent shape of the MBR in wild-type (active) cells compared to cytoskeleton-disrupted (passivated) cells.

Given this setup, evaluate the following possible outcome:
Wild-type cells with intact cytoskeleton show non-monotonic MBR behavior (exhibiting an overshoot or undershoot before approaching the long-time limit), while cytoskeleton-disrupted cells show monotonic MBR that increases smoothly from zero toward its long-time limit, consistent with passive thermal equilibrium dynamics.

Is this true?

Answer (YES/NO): YES